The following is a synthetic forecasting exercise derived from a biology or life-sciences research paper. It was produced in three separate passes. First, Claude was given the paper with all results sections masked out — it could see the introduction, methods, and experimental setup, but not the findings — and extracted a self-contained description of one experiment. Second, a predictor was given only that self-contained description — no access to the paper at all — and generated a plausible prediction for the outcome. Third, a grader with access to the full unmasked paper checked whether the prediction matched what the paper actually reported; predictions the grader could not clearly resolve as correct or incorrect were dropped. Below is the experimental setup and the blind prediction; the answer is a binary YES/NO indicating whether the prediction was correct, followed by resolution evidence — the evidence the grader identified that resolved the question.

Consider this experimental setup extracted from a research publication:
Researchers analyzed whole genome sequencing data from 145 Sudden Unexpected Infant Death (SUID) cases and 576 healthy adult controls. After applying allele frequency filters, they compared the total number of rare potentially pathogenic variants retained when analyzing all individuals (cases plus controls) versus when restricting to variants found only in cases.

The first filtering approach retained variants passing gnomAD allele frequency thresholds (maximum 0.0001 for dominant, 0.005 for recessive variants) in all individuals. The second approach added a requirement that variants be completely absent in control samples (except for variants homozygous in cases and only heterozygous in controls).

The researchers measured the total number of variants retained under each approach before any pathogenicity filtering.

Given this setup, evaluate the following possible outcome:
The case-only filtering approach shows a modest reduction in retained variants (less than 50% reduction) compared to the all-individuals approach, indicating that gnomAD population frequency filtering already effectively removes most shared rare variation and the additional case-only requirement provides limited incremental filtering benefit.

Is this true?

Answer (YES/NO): NO